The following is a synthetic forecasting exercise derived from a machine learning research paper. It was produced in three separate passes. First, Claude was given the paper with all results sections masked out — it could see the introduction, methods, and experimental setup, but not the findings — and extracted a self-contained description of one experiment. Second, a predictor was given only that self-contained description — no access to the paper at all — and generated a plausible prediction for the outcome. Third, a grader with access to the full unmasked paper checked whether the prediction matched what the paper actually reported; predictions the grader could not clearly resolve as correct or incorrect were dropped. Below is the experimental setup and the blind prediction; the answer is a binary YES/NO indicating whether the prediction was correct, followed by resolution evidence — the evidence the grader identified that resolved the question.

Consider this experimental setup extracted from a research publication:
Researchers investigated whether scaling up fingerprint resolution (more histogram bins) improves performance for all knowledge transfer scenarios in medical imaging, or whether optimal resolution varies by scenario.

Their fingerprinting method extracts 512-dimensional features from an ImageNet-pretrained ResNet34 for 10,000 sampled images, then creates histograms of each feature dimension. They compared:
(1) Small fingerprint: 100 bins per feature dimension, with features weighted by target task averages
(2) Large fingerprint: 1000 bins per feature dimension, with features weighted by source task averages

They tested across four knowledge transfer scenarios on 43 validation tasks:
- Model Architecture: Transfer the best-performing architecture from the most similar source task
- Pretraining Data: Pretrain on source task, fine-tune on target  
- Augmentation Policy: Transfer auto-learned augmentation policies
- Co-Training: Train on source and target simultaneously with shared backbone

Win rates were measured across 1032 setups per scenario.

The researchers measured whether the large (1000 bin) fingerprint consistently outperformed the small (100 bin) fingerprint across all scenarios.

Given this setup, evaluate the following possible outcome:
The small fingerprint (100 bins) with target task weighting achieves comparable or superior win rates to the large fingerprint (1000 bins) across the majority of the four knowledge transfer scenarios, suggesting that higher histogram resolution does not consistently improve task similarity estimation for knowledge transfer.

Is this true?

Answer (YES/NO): NO